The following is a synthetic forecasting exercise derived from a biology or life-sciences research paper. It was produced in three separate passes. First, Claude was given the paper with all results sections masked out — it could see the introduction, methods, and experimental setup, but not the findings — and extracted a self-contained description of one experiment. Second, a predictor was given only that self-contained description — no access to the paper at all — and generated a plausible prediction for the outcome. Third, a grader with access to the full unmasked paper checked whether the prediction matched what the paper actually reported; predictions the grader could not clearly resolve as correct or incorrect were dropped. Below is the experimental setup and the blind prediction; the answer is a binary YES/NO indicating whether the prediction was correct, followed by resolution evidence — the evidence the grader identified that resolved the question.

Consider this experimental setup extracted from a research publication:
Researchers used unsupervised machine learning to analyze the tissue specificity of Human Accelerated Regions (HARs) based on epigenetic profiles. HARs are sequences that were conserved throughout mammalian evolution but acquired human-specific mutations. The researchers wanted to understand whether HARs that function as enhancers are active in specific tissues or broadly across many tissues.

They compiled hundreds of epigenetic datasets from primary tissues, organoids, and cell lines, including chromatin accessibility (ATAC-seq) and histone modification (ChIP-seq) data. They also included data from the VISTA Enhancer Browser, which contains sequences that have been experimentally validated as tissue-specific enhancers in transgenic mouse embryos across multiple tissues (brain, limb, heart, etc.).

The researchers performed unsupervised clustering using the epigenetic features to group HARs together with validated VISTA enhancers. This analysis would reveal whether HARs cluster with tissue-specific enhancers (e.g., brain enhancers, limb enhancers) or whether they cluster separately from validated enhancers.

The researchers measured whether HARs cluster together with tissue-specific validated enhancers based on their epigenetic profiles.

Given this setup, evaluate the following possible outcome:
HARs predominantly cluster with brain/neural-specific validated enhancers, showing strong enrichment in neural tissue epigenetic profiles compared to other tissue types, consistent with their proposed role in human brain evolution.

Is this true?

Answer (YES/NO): YES